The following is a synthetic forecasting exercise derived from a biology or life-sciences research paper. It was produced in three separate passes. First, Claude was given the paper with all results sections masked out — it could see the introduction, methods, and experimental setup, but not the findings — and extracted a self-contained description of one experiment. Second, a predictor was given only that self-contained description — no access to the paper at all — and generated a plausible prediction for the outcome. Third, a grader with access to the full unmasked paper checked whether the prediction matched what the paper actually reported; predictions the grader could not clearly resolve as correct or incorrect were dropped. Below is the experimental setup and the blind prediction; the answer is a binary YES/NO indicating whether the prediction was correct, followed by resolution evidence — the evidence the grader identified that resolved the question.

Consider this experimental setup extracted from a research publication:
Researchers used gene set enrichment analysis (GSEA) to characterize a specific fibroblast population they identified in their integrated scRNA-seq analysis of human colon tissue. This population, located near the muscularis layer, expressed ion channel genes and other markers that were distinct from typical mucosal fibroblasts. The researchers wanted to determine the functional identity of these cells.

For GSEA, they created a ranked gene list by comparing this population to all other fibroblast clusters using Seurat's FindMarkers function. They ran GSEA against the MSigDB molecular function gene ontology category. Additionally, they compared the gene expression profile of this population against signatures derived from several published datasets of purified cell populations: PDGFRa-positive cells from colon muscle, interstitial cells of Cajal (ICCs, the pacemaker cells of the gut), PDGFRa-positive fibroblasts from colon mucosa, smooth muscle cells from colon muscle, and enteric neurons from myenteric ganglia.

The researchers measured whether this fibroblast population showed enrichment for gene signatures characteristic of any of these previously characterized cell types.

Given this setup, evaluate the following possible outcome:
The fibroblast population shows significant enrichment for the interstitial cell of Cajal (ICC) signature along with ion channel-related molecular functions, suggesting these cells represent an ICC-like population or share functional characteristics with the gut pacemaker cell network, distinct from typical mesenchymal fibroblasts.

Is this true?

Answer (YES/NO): NO